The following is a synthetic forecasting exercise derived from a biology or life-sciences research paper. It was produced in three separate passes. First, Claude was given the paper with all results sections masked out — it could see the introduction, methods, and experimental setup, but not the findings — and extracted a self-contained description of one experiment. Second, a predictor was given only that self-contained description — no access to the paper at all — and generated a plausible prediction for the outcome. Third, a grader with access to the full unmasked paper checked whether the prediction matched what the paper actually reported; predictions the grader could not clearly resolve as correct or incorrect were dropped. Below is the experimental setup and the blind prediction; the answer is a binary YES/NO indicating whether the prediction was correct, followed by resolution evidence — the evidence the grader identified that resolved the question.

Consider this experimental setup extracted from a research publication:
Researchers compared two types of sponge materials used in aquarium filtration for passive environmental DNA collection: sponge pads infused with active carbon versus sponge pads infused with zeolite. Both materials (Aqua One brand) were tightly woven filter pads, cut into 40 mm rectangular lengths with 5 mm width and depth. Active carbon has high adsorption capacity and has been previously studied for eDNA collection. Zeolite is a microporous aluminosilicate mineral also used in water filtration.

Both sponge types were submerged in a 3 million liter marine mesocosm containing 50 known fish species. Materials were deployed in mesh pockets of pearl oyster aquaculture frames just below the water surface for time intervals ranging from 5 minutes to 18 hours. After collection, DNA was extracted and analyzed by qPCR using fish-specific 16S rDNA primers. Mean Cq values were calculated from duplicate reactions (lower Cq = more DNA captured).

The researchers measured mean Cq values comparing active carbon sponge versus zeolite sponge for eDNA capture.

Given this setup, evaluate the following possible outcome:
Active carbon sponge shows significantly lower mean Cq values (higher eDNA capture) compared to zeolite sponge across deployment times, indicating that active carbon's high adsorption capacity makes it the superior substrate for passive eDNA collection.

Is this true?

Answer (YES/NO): NO